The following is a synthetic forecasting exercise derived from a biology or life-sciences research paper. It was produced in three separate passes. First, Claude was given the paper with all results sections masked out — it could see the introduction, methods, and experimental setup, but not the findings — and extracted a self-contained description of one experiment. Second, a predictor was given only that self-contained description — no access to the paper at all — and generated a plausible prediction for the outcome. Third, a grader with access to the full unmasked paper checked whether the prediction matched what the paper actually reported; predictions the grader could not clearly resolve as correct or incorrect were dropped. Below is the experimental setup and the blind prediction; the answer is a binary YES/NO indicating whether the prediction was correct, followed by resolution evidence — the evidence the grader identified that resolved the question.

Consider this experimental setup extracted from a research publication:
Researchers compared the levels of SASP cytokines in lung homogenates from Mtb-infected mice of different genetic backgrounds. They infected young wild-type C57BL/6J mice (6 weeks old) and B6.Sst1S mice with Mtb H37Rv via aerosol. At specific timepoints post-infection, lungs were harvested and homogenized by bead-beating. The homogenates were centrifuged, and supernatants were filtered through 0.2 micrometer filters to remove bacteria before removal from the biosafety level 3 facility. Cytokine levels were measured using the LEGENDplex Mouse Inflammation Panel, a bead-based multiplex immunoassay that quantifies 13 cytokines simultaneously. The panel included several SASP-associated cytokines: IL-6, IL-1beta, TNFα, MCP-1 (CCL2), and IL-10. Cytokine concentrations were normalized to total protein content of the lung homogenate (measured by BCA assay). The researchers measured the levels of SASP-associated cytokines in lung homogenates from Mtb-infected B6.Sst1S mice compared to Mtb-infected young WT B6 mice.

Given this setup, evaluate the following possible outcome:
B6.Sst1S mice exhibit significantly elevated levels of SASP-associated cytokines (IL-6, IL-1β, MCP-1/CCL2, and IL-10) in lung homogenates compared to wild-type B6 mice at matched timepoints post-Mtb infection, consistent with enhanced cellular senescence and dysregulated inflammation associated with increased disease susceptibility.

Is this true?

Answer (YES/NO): NO